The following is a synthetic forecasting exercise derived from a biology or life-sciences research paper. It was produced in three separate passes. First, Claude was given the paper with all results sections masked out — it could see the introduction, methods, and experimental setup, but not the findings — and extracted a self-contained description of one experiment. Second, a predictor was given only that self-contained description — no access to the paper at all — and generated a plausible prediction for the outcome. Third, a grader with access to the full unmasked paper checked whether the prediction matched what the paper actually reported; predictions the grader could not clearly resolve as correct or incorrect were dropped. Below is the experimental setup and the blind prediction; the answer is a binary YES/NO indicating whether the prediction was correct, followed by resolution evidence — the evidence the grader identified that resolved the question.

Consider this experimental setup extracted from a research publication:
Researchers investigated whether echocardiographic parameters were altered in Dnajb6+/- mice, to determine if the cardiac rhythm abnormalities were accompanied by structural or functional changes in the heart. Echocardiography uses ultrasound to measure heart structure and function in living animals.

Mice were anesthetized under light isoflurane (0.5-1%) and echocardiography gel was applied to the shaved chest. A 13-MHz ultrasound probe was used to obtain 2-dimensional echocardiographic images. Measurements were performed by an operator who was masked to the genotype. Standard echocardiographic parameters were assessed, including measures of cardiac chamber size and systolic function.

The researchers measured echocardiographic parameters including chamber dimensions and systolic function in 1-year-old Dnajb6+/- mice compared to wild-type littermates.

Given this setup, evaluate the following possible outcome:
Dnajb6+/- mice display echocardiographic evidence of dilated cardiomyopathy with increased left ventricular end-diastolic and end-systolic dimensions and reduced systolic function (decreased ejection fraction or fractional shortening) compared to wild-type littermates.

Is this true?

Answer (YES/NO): NO